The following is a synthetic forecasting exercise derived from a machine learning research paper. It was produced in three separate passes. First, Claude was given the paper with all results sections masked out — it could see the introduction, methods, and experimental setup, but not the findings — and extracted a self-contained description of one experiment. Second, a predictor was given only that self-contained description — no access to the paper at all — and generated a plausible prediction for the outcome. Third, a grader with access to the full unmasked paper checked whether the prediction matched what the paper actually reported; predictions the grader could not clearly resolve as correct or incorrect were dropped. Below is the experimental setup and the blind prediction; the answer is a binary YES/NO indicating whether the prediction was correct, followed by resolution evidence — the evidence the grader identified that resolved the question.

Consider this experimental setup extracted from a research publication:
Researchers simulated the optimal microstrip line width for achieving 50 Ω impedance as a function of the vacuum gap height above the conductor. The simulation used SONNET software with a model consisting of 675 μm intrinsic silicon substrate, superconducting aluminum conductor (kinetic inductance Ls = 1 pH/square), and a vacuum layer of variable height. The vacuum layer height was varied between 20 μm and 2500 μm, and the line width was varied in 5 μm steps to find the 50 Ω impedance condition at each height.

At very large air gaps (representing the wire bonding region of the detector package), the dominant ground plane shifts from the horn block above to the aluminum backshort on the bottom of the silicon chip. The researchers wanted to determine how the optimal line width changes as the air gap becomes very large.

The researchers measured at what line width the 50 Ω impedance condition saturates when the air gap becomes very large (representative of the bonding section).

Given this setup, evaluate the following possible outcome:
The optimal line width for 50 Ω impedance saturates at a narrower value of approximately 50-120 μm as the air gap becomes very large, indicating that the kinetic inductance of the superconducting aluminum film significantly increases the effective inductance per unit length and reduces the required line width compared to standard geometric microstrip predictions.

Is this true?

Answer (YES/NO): NO